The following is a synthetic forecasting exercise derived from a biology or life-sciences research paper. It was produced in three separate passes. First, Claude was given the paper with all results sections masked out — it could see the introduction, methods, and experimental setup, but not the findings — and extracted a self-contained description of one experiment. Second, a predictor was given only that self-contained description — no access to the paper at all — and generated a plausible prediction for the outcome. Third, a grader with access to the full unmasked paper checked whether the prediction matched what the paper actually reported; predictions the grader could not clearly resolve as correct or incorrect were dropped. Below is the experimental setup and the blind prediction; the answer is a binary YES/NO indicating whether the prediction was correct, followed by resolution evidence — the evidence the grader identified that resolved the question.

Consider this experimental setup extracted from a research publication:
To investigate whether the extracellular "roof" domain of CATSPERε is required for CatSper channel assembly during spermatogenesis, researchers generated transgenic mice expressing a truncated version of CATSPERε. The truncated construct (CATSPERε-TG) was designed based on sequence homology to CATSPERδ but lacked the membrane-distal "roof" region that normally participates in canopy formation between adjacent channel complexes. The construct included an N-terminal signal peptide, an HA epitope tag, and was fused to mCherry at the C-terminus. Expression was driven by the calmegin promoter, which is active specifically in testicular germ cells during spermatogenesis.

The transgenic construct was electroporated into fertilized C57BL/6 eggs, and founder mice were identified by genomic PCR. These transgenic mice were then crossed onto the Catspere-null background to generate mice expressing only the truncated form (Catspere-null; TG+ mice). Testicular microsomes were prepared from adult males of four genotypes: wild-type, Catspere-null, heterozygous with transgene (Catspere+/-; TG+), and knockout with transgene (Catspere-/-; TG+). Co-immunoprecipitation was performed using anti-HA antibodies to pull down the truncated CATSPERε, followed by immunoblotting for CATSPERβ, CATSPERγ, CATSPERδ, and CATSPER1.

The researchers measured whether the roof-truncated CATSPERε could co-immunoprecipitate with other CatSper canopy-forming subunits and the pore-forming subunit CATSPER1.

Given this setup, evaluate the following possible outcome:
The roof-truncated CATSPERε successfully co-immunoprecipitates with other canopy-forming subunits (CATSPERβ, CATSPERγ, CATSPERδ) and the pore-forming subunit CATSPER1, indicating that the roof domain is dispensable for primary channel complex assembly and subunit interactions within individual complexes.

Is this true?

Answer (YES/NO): NO